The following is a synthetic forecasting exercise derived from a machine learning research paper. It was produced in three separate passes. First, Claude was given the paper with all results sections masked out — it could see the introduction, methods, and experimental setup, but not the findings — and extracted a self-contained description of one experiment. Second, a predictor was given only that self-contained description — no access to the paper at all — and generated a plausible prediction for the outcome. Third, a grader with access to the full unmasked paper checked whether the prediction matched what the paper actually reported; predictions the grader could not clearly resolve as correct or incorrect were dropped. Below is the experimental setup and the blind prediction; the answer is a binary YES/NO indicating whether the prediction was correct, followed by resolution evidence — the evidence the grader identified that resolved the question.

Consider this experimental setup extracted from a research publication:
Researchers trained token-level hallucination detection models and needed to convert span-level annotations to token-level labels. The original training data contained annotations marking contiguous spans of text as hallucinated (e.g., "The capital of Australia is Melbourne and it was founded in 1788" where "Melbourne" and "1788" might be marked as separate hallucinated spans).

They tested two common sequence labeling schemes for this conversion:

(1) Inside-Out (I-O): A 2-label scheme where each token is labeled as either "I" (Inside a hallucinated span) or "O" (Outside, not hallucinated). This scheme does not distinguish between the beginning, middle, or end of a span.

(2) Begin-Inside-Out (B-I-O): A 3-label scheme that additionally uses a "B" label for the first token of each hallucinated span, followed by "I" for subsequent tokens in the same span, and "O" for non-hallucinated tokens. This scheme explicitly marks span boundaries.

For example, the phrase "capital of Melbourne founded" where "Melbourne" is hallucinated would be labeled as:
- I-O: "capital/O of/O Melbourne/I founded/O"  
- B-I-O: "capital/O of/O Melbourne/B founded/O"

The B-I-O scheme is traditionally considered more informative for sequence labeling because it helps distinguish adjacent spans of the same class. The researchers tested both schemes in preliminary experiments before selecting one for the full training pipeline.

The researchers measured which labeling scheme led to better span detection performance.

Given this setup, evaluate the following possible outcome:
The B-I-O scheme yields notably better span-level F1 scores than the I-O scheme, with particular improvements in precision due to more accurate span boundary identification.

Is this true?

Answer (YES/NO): NO